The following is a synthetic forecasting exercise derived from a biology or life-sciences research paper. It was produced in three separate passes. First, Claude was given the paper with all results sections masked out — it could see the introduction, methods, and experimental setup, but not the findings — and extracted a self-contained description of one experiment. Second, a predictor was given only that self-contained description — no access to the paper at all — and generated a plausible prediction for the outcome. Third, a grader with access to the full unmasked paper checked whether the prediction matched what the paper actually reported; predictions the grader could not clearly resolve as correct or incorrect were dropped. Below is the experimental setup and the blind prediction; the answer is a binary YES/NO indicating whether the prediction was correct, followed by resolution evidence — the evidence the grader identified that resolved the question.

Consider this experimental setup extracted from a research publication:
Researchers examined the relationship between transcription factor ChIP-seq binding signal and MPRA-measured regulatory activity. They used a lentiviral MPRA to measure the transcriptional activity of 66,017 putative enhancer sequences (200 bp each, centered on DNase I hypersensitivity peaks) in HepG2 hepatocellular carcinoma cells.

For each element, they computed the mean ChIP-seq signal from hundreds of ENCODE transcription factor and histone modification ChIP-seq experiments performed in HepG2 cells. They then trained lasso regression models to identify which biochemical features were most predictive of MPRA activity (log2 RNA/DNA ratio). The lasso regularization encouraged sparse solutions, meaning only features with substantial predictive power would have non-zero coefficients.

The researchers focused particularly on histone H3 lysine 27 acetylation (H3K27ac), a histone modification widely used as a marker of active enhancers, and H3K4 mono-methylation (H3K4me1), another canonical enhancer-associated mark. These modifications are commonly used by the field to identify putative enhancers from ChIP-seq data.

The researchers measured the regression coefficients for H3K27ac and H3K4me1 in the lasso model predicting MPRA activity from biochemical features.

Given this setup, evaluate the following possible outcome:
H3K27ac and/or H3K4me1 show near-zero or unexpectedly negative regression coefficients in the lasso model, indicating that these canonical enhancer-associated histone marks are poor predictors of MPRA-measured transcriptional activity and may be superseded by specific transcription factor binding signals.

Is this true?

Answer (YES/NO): YES